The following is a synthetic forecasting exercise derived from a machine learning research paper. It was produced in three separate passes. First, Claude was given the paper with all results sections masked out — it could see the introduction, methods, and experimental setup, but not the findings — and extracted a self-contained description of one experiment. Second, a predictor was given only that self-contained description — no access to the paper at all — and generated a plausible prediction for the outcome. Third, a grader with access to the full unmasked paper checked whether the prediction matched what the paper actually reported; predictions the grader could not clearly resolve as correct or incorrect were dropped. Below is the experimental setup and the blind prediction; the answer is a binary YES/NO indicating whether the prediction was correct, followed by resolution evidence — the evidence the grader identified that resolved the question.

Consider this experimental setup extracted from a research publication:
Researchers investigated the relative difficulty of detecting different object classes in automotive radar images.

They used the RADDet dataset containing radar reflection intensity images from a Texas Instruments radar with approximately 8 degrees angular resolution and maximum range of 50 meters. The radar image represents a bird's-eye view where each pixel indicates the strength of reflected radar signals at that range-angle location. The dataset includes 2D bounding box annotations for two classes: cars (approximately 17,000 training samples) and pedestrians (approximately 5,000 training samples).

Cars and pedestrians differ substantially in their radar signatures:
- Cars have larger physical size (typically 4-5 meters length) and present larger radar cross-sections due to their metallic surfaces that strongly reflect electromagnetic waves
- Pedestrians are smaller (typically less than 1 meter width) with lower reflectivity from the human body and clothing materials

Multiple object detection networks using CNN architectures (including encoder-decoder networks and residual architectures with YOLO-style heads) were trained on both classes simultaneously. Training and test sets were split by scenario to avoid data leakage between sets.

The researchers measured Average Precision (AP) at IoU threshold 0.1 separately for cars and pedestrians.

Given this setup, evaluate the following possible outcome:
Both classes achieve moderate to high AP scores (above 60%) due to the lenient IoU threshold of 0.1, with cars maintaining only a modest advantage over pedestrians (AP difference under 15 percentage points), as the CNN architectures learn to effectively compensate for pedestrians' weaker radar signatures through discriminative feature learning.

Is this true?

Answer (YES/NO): NO